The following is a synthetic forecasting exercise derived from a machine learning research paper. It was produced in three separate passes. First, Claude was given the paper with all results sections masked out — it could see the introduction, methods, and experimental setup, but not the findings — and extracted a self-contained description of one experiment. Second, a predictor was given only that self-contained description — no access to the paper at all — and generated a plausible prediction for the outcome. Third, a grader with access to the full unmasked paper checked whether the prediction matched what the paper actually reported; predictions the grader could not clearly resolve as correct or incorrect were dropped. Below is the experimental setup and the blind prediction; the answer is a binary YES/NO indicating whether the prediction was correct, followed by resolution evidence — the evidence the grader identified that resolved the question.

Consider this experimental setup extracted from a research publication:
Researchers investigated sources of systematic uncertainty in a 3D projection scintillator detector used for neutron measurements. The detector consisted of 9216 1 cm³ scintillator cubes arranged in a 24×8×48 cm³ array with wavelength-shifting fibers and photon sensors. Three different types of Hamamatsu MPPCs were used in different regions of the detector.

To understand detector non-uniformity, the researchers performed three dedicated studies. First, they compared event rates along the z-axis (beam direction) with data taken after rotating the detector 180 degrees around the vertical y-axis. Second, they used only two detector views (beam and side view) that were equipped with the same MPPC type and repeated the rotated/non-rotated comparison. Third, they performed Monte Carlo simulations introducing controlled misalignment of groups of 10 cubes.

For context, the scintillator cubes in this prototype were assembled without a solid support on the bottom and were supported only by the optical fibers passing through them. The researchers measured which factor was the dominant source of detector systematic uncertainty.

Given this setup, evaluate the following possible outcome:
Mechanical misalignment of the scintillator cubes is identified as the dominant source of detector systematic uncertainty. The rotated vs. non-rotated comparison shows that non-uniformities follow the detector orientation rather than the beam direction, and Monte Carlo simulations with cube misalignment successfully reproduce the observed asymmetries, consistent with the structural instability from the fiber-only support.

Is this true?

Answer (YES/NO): YES